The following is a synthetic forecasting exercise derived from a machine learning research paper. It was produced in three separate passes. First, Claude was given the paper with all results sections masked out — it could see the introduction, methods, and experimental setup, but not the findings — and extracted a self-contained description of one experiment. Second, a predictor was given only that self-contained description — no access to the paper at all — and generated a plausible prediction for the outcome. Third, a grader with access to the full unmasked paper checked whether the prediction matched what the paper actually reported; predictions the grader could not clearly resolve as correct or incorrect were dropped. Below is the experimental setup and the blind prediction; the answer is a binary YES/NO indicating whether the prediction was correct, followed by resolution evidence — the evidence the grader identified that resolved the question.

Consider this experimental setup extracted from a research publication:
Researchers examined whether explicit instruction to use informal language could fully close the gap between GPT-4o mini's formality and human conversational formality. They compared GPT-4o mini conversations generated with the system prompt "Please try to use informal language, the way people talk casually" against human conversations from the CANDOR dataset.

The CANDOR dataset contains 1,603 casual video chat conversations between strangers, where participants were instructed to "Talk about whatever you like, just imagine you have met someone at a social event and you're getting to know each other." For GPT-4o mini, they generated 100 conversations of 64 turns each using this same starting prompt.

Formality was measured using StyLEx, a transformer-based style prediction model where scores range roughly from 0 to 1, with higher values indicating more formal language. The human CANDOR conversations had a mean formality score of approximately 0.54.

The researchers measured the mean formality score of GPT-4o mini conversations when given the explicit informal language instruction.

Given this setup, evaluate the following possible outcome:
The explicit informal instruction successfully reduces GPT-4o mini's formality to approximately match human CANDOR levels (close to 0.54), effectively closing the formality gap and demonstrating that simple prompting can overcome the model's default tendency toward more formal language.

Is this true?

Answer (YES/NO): NO